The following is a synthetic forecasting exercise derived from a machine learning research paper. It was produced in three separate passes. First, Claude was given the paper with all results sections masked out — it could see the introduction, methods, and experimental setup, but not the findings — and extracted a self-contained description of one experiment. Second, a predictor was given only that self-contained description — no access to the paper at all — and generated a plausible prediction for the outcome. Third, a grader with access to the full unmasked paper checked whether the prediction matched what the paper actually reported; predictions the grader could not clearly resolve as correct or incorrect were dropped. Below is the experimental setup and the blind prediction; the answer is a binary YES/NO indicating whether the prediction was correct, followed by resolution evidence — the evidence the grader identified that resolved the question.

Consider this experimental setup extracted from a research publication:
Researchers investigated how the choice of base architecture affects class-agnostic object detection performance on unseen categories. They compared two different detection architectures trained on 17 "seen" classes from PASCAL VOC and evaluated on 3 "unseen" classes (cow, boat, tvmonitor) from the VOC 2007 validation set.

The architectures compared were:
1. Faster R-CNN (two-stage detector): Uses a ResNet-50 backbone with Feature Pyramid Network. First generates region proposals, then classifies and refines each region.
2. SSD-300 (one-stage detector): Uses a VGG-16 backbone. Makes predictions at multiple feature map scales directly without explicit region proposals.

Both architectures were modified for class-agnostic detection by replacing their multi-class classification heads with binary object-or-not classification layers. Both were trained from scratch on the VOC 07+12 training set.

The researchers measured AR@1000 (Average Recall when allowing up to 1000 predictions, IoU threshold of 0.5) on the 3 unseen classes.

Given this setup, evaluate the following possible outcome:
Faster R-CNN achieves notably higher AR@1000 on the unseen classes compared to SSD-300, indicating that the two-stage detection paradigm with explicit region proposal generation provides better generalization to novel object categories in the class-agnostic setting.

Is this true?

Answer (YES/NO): NO